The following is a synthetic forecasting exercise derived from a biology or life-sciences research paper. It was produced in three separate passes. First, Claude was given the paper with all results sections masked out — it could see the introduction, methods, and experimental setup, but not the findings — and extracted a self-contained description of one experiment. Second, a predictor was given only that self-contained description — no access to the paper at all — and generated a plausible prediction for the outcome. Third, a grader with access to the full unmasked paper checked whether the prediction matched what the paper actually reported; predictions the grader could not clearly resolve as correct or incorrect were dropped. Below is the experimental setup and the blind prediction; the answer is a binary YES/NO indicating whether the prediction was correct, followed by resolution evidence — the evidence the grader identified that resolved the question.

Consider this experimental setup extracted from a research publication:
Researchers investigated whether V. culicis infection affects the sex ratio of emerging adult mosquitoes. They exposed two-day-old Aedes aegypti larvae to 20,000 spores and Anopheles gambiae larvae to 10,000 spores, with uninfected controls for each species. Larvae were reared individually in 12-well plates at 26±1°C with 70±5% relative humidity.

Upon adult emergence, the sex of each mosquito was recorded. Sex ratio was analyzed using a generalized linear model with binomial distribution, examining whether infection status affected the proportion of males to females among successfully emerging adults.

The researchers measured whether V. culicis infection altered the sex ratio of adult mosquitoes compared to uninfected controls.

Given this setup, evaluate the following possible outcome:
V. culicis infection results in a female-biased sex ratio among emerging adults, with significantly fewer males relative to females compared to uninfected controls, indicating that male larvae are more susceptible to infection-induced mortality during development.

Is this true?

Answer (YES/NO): YES